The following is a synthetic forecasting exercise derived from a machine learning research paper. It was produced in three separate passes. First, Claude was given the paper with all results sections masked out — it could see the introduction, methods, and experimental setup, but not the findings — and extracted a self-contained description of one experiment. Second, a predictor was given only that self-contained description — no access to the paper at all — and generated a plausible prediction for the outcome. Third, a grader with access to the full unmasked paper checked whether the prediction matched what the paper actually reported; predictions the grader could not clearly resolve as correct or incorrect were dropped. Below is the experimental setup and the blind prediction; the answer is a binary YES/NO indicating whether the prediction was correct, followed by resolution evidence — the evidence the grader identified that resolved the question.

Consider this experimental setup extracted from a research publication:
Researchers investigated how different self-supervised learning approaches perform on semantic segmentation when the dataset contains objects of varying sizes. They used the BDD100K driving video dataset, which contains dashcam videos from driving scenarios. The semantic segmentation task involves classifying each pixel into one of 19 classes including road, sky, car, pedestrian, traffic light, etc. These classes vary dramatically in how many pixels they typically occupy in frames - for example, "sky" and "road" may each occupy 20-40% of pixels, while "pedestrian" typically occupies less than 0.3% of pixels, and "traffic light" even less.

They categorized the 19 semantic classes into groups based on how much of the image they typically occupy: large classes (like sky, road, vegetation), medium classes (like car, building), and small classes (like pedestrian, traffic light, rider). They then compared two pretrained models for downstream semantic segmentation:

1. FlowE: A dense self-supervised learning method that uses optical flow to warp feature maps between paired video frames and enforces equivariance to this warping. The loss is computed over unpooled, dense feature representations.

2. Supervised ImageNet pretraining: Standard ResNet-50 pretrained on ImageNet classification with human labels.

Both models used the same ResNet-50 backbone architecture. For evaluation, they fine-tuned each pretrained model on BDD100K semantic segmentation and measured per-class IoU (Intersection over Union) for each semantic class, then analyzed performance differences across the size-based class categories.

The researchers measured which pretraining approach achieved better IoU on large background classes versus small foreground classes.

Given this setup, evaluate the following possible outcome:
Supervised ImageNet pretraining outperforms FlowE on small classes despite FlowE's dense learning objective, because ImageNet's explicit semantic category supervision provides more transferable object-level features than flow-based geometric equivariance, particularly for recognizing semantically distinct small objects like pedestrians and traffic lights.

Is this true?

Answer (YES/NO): YES